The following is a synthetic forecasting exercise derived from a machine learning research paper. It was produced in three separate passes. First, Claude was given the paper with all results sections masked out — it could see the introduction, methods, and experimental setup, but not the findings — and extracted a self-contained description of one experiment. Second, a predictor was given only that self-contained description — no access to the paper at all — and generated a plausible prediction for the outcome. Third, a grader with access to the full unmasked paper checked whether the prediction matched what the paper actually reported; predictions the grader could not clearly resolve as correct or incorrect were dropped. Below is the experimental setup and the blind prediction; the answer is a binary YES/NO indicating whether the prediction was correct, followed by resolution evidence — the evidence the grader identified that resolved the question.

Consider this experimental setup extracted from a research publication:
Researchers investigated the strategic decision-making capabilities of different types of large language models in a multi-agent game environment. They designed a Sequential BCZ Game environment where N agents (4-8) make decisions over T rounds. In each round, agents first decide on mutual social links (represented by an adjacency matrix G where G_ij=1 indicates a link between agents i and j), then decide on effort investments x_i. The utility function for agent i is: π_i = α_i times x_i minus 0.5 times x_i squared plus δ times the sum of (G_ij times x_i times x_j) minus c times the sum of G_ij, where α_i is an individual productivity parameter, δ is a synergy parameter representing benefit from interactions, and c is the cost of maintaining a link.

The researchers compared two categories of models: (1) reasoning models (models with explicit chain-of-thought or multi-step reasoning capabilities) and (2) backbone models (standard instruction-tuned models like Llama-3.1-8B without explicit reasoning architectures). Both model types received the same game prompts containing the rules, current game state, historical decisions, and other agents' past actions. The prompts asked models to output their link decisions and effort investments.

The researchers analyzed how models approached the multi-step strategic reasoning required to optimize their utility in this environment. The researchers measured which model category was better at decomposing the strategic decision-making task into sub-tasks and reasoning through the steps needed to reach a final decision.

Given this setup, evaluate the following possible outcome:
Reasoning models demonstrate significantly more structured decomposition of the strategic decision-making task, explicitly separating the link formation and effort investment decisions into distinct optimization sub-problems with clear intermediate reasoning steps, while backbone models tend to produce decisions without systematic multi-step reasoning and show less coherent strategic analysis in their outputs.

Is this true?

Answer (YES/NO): YES